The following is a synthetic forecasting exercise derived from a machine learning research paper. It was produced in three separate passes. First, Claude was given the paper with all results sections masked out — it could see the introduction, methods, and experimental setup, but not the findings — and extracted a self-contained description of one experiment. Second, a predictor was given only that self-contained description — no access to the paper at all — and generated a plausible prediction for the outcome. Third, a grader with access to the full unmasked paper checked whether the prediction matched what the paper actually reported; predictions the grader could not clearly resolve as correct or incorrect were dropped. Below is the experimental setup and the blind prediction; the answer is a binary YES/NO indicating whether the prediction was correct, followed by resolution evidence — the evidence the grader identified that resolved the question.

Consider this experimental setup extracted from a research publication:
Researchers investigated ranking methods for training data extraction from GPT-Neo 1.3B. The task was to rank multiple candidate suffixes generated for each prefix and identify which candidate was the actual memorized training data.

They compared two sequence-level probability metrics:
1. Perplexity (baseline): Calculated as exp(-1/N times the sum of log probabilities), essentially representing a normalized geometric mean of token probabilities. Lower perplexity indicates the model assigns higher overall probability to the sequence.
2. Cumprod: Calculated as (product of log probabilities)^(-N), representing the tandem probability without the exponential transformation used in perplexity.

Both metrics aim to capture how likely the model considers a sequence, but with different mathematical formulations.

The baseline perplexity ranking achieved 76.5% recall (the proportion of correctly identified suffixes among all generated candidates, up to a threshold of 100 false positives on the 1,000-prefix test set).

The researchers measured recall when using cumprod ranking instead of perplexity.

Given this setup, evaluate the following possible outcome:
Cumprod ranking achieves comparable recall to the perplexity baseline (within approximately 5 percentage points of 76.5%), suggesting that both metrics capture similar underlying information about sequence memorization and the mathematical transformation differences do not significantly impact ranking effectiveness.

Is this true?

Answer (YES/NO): NO